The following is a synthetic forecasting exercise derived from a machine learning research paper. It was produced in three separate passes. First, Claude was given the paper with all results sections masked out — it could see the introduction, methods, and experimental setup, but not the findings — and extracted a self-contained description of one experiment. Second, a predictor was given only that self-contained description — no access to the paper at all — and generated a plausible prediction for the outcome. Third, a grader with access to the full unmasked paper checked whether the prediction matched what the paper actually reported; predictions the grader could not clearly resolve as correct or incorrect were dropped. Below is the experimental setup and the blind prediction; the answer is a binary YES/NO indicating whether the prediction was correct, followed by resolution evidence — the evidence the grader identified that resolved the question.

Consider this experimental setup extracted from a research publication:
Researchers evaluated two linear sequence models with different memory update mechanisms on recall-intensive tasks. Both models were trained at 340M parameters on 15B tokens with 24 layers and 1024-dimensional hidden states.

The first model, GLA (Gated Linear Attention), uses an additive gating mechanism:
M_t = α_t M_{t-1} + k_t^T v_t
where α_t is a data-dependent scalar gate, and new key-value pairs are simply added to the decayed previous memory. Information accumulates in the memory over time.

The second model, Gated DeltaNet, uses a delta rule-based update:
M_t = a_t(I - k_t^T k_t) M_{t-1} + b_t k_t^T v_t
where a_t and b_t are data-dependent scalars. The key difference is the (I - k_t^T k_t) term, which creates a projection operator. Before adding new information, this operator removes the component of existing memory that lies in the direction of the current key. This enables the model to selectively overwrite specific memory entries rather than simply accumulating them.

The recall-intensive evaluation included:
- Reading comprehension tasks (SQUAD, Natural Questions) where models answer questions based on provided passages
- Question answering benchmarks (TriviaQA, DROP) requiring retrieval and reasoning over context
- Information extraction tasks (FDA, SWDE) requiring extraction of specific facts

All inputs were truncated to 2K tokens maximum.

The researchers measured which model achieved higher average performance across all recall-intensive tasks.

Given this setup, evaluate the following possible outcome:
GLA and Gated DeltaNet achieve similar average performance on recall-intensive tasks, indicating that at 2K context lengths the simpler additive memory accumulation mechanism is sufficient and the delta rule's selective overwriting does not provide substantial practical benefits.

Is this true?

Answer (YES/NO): NO